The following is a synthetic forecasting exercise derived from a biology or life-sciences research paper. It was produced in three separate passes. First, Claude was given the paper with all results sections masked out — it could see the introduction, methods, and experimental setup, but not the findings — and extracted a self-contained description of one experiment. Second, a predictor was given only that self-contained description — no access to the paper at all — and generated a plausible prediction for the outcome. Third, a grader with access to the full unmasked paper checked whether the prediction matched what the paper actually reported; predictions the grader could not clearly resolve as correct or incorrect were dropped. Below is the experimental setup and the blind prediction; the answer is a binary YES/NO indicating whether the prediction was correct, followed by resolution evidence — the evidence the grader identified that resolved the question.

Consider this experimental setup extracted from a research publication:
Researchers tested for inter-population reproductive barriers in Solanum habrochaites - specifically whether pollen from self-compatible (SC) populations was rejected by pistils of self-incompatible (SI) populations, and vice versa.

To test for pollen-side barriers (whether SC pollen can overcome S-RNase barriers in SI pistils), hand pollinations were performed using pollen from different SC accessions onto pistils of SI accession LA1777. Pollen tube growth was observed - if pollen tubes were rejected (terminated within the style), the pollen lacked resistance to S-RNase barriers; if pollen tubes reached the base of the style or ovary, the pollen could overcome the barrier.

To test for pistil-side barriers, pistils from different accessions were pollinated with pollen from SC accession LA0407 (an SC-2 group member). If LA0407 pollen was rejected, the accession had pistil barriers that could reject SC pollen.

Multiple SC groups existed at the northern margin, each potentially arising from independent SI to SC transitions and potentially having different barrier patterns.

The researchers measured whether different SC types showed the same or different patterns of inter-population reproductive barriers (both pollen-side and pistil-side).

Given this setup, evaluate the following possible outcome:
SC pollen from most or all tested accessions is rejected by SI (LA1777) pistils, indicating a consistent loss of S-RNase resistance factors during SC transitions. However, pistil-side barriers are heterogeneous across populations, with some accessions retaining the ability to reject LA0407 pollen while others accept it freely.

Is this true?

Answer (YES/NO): NO